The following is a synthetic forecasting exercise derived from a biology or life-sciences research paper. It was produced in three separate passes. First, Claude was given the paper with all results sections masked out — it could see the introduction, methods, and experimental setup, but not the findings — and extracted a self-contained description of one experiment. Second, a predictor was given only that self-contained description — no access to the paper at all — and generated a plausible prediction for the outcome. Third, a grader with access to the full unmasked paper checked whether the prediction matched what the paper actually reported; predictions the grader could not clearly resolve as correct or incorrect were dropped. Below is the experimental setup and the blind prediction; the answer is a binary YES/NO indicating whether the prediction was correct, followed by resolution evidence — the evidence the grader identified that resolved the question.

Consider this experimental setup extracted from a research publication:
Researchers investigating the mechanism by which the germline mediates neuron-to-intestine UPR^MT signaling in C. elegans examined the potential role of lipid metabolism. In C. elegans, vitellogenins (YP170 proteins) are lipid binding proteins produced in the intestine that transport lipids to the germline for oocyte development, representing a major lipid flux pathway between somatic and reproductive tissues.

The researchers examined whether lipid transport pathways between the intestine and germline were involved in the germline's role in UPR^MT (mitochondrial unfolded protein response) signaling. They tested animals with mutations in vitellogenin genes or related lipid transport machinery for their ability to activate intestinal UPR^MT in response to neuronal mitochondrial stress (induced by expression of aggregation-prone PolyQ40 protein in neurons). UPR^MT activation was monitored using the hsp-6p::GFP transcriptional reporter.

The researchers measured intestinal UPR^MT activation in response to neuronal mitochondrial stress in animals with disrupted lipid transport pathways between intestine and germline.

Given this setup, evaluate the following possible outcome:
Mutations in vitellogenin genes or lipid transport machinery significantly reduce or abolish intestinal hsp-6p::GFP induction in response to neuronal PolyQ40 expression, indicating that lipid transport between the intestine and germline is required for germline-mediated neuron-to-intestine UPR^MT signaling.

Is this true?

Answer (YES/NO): NO